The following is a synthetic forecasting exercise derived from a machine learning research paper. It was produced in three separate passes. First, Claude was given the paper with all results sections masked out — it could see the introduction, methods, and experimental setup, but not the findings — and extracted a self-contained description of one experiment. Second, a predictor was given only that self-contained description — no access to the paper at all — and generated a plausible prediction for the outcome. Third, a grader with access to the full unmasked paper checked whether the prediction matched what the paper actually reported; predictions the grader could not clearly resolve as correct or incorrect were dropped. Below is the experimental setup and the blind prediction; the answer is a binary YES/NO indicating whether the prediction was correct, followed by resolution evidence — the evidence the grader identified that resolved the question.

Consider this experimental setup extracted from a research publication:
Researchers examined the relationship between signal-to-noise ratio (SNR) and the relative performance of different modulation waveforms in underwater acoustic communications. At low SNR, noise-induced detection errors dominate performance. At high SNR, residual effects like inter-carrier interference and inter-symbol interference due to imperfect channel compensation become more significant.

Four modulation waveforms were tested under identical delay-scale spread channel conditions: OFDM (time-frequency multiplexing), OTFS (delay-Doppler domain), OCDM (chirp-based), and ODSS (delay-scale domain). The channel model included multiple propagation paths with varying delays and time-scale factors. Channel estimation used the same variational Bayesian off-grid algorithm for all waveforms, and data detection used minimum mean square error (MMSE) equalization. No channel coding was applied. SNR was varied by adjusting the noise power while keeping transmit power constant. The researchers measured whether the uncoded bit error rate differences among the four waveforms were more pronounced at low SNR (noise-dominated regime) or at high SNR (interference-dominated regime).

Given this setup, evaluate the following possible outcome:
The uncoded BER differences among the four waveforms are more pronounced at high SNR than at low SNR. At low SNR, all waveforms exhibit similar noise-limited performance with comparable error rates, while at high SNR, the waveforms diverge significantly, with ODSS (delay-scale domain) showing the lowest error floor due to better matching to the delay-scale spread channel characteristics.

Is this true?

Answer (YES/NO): NO